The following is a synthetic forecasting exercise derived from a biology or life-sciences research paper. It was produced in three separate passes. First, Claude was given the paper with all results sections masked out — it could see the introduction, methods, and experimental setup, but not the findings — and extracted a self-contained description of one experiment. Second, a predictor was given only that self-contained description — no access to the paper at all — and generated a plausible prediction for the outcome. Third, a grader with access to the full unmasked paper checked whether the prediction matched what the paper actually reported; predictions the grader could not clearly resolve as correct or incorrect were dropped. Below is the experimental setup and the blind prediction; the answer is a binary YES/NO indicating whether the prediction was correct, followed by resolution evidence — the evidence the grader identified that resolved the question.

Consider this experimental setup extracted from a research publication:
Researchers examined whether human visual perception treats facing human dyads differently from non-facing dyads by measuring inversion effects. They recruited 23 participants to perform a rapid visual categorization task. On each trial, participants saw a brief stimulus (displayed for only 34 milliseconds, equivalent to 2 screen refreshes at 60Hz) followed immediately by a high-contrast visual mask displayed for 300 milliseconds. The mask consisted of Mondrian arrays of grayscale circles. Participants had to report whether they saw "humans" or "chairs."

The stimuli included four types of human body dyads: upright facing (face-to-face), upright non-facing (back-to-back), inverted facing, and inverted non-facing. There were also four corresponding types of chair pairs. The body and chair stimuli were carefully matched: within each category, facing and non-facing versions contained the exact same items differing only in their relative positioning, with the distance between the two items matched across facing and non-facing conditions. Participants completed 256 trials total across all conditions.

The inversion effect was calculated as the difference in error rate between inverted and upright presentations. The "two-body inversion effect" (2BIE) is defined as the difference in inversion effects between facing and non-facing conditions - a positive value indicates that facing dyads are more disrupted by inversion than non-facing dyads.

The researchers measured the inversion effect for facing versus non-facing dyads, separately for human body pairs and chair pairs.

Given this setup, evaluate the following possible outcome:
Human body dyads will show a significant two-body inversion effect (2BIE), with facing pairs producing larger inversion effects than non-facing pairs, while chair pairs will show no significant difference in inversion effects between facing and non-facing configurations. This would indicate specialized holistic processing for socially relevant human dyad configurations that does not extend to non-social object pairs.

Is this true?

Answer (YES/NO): YES